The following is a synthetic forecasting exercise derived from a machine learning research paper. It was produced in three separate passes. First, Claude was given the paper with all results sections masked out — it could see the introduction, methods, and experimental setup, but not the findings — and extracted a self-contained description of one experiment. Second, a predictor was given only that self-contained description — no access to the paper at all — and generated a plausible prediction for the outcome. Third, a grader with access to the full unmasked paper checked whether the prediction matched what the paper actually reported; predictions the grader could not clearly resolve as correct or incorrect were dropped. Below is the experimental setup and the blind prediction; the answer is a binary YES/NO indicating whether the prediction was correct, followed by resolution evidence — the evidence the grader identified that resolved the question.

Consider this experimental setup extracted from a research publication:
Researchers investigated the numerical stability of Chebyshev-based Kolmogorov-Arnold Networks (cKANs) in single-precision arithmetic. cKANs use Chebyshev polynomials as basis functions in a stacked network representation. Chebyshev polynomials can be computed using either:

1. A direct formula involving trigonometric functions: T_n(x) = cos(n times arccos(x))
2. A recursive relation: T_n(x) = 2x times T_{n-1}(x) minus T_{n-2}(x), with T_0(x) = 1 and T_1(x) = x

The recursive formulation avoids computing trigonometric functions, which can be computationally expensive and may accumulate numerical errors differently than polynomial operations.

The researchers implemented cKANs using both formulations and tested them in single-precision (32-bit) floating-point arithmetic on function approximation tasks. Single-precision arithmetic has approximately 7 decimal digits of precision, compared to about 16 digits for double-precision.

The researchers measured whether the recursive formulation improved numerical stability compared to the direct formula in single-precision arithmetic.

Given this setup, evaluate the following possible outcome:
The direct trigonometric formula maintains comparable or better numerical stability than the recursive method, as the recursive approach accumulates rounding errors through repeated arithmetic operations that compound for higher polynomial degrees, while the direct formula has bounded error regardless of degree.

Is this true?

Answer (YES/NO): NO